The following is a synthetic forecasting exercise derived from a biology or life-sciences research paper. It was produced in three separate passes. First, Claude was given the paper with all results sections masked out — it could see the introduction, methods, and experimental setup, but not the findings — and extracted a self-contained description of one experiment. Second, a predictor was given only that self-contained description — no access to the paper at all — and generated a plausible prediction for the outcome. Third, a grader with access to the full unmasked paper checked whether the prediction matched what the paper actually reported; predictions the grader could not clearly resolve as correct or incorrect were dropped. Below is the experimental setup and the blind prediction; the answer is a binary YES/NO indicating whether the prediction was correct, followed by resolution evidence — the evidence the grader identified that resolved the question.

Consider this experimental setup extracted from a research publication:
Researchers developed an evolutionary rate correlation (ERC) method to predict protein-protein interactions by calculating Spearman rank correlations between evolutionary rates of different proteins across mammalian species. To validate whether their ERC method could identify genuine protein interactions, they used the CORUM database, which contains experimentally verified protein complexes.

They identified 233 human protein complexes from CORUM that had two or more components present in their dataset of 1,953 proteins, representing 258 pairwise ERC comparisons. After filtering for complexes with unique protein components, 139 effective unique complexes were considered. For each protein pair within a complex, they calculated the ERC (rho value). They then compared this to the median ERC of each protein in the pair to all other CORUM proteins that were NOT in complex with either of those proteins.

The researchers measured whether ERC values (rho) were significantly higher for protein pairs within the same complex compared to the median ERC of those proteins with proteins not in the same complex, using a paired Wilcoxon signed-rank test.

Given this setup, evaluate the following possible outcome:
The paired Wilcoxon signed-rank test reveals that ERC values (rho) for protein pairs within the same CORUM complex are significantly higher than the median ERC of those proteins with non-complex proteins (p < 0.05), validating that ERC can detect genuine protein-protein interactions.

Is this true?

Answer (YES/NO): YES